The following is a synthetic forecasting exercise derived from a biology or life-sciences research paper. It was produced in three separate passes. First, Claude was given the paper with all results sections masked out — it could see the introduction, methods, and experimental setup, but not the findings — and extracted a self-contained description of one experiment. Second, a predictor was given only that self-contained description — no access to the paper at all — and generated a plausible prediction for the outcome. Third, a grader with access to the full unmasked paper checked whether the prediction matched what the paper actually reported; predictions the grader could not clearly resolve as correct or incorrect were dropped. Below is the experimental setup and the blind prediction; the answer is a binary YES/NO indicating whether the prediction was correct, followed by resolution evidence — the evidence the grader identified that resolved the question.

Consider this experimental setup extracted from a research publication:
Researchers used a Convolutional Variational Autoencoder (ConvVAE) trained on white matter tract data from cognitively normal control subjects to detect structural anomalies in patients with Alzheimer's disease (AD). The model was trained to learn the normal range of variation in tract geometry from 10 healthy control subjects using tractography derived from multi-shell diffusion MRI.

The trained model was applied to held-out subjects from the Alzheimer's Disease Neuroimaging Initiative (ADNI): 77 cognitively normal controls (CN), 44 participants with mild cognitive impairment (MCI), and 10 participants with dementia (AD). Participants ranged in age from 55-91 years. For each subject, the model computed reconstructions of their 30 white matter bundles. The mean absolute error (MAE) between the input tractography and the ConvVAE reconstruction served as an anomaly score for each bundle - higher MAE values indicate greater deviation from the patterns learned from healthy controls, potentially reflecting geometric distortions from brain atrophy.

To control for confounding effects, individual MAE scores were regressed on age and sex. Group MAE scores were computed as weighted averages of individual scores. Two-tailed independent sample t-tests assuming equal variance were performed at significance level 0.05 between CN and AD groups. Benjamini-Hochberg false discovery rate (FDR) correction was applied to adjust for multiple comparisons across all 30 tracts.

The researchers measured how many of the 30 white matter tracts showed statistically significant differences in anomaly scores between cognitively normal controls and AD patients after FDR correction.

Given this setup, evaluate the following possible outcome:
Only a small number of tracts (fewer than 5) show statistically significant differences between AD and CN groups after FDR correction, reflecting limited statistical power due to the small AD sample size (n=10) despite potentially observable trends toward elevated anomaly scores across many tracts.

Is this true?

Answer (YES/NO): NO